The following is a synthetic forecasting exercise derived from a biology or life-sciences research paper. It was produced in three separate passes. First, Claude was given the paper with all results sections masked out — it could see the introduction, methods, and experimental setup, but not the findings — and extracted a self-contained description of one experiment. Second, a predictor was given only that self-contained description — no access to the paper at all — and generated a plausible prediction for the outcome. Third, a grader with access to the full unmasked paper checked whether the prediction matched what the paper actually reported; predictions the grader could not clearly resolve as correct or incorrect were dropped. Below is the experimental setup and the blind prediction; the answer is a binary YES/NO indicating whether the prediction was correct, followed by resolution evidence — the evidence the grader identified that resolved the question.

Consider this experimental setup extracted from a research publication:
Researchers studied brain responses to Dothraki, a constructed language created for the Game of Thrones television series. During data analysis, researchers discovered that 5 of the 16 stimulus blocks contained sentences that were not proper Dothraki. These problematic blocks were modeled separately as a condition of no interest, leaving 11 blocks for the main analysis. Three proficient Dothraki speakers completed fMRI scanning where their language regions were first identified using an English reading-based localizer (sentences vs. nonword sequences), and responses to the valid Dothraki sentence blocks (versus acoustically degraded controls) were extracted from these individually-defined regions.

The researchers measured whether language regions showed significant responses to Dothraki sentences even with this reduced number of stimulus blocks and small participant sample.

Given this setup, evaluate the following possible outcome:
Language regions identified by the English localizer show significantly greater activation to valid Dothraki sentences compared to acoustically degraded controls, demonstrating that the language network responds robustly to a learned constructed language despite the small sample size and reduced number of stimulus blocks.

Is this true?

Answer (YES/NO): YES